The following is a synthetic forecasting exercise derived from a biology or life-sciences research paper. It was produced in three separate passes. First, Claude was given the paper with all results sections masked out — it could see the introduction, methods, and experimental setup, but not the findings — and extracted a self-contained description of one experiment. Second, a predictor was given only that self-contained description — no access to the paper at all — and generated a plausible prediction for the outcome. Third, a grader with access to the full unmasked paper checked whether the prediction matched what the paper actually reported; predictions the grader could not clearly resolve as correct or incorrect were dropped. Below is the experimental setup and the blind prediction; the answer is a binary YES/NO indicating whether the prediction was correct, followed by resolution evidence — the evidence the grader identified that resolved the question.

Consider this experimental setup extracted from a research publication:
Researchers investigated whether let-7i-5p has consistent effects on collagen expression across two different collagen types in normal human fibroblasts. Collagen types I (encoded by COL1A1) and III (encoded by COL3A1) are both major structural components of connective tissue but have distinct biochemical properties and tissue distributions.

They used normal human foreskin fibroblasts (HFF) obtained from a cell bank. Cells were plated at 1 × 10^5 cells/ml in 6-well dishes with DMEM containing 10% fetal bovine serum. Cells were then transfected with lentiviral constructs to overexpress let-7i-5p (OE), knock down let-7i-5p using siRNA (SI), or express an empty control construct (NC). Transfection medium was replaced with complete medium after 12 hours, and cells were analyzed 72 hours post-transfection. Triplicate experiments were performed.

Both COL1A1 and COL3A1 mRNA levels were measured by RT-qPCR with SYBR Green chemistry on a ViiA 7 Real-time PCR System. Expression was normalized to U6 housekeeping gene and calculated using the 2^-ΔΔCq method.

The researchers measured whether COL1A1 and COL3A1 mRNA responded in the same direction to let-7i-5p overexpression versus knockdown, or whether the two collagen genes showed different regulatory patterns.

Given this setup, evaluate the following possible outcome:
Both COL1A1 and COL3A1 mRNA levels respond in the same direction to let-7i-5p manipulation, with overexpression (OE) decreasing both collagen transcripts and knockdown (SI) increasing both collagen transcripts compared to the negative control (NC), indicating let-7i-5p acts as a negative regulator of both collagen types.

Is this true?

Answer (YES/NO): NO